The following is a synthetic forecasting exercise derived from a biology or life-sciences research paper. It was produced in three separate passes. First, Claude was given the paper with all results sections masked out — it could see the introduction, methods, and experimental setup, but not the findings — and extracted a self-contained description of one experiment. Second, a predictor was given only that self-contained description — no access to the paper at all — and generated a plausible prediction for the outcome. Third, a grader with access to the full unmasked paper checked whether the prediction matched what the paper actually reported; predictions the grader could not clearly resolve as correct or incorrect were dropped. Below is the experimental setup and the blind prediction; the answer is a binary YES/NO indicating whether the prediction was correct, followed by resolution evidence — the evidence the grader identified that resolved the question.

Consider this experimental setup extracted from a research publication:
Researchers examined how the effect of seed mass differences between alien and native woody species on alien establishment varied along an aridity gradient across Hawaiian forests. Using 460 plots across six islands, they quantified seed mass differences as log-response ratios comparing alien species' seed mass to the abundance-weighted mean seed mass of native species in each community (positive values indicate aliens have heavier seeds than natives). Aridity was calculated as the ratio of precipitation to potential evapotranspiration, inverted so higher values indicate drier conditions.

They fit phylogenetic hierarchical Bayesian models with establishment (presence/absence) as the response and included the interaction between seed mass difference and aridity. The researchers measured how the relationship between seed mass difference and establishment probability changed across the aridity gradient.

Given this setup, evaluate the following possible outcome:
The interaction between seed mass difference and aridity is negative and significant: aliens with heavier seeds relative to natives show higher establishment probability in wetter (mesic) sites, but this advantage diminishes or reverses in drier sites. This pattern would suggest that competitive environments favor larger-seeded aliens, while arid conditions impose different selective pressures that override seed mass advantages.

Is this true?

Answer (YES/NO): NO